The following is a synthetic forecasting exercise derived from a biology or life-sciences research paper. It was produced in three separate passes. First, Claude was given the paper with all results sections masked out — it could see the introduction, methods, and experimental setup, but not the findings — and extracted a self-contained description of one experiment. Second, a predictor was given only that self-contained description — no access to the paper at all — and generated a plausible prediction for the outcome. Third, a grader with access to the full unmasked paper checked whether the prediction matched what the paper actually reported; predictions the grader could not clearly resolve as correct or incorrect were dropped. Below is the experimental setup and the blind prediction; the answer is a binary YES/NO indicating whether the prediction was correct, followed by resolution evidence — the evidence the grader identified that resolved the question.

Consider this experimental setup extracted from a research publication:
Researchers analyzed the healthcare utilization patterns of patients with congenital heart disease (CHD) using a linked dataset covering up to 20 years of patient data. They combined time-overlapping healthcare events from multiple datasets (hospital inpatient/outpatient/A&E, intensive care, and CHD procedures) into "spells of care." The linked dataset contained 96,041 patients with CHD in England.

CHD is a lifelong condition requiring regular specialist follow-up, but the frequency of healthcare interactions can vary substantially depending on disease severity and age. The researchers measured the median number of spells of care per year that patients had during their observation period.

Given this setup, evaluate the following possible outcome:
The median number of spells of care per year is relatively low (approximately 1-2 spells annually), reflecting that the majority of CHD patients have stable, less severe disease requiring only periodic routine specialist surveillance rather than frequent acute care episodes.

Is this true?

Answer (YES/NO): NO